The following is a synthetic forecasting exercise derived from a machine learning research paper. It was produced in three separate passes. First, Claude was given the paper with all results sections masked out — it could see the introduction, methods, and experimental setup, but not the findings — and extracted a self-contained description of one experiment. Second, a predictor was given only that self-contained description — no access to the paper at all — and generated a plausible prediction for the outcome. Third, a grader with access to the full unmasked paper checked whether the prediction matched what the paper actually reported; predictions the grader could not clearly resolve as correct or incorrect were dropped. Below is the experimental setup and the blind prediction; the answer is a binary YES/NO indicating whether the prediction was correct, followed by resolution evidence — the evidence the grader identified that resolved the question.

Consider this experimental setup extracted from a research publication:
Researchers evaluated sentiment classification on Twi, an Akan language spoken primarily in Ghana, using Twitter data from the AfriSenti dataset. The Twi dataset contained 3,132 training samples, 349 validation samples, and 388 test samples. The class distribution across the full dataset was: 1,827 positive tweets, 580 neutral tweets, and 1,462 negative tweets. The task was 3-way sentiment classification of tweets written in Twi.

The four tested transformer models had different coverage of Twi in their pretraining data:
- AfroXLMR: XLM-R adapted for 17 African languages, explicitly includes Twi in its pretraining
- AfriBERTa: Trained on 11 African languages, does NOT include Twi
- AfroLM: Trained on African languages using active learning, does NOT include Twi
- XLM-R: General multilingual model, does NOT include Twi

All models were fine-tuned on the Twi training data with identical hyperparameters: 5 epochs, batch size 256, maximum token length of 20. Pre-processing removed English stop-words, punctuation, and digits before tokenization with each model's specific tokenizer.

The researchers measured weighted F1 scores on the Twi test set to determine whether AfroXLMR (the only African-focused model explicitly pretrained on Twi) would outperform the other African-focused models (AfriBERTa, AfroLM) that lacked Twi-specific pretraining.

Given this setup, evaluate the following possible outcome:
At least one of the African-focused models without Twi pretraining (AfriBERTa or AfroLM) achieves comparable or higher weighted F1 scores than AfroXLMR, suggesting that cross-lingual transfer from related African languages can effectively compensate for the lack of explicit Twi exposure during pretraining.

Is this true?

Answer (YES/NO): NO